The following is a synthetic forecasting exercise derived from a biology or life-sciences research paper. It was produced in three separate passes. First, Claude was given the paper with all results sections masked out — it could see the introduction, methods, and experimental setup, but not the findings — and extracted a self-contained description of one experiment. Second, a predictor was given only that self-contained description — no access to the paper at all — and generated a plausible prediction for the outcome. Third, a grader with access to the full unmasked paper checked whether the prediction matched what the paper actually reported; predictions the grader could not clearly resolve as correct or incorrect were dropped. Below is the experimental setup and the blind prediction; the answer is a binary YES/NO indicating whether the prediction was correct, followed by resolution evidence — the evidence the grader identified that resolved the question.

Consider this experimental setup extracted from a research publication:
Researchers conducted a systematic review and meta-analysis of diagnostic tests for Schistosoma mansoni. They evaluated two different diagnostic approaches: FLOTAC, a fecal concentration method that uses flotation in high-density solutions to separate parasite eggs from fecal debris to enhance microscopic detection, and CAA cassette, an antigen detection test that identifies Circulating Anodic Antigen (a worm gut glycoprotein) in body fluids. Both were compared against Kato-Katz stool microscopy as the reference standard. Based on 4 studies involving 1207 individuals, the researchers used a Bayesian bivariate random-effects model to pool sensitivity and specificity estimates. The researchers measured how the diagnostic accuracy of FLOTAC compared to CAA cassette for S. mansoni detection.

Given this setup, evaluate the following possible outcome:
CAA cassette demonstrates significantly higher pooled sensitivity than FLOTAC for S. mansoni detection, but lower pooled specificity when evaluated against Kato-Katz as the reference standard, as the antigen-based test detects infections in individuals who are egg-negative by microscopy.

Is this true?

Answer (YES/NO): NO